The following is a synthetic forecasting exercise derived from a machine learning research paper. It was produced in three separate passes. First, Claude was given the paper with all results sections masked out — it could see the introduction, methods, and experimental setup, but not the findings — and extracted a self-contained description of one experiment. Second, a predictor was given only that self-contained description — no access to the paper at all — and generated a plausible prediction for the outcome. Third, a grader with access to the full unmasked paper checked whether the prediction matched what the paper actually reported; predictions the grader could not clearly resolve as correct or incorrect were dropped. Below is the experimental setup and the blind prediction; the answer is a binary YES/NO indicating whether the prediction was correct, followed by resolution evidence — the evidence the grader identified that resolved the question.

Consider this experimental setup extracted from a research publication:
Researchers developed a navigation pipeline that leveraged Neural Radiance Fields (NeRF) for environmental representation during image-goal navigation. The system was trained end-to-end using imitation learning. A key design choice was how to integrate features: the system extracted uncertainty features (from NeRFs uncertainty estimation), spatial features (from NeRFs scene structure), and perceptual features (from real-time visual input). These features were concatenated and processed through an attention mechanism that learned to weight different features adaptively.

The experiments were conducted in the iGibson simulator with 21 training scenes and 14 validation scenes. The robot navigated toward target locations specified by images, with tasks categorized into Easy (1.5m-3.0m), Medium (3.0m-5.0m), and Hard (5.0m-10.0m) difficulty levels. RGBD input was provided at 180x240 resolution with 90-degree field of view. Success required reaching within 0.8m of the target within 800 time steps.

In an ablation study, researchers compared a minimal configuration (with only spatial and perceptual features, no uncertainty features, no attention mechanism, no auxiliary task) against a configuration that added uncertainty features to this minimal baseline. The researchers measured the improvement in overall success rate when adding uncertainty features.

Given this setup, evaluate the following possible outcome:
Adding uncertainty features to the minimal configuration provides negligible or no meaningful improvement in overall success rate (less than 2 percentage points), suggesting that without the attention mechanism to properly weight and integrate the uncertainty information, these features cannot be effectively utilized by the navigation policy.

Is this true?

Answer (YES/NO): NO